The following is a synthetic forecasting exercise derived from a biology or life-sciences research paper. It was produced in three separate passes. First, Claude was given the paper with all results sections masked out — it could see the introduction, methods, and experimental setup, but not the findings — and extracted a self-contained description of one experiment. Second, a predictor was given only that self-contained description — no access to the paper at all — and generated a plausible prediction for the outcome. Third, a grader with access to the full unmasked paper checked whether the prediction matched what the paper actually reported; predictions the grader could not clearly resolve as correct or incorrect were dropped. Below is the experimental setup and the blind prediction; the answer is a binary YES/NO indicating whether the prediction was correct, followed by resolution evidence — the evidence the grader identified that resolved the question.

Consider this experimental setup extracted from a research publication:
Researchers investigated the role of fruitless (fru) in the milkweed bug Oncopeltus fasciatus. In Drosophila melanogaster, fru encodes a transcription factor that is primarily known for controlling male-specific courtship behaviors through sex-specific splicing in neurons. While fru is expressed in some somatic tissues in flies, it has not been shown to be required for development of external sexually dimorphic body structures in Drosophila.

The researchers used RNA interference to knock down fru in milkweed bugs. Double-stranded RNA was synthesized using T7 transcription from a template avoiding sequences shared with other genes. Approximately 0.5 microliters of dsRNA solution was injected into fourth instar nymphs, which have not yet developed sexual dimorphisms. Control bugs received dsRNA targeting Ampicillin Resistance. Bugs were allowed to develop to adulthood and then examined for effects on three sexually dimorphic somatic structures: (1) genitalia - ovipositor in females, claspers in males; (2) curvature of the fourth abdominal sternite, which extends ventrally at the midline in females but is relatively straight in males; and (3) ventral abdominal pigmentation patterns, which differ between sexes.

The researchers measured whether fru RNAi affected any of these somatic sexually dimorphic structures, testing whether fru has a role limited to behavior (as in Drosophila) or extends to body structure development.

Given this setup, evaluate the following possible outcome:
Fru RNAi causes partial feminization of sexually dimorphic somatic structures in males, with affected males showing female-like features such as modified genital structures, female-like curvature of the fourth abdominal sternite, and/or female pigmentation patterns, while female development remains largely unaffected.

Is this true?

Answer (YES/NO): NO